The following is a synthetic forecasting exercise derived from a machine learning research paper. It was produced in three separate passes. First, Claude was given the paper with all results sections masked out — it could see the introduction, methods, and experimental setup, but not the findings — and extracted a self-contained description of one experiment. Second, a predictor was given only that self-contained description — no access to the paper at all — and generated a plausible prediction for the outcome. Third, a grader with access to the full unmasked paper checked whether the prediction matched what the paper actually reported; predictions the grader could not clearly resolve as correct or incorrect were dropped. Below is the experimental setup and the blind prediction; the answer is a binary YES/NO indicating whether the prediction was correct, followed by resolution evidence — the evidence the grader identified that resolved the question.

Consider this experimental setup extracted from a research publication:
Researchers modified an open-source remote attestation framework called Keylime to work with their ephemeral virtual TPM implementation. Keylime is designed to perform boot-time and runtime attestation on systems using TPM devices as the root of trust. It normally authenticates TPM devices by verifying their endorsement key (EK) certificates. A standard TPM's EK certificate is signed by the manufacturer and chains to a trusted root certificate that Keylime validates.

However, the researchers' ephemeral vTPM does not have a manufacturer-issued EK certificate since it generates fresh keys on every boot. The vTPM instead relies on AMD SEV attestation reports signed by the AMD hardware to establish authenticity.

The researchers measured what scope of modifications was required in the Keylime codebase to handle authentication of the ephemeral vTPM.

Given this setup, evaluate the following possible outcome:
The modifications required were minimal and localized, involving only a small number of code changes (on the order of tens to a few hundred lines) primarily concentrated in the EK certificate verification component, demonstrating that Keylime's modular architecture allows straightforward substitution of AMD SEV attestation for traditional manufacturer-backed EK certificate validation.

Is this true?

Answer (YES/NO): YES